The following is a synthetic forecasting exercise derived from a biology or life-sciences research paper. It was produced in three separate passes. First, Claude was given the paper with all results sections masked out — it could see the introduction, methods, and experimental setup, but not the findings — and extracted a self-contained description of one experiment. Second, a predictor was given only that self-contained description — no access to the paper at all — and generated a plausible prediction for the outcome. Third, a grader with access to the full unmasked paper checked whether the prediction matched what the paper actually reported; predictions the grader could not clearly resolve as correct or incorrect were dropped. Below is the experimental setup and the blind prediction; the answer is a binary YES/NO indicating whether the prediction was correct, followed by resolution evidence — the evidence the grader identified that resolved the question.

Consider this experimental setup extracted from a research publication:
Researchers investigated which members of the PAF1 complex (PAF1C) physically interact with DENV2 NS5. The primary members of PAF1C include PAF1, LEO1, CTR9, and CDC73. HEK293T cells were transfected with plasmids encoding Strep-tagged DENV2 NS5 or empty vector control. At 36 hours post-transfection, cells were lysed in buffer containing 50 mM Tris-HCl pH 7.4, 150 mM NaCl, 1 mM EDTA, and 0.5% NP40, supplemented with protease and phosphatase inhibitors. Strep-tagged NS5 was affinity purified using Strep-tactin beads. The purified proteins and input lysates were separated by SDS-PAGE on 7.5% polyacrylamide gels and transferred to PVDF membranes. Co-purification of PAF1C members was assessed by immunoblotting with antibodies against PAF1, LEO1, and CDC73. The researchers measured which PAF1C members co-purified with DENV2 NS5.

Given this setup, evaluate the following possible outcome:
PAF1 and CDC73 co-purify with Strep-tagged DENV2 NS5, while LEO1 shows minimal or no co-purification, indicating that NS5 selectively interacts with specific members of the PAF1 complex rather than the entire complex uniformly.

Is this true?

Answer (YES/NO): NO